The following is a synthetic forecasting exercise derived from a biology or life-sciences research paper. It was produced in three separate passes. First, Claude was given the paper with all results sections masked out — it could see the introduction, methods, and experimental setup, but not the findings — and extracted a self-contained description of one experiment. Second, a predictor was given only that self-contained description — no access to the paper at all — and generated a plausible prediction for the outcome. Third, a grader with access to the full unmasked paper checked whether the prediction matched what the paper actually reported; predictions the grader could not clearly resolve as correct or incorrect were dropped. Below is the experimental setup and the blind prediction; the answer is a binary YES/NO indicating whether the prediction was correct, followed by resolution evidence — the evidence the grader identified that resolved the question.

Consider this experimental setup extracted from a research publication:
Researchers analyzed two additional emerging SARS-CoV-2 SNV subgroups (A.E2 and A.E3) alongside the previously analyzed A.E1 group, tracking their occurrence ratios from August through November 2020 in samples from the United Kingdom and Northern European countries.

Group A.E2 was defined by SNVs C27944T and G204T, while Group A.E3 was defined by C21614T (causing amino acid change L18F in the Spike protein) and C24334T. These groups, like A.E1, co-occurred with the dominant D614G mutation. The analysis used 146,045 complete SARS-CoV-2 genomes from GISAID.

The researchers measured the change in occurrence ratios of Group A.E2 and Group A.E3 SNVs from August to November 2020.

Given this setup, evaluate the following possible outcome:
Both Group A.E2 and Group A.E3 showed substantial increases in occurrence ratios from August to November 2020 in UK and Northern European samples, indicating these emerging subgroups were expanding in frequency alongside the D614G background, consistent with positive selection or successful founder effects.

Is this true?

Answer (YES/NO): YES